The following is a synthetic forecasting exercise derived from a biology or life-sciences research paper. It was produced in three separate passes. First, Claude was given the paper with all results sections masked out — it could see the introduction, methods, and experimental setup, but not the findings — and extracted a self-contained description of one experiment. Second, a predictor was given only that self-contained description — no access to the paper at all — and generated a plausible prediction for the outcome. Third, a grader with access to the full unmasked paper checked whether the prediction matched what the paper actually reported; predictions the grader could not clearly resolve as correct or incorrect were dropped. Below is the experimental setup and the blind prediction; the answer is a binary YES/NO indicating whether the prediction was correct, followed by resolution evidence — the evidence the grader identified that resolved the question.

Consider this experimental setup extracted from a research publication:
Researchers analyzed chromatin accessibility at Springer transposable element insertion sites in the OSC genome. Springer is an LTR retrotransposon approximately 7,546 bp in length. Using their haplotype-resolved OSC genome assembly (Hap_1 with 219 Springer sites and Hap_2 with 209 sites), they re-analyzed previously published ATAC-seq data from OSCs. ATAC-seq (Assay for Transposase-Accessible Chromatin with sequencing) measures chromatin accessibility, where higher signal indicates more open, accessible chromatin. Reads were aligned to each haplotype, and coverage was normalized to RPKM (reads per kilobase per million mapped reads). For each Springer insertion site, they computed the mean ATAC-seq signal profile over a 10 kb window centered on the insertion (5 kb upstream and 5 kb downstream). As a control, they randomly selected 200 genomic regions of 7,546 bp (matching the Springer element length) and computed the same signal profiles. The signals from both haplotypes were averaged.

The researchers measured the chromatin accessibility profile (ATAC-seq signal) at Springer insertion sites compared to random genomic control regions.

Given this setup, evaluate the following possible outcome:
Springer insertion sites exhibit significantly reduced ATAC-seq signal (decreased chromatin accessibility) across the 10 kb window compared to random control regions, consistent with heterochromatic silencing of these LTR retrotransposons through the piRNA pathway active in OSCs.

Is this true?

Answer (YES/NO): NO